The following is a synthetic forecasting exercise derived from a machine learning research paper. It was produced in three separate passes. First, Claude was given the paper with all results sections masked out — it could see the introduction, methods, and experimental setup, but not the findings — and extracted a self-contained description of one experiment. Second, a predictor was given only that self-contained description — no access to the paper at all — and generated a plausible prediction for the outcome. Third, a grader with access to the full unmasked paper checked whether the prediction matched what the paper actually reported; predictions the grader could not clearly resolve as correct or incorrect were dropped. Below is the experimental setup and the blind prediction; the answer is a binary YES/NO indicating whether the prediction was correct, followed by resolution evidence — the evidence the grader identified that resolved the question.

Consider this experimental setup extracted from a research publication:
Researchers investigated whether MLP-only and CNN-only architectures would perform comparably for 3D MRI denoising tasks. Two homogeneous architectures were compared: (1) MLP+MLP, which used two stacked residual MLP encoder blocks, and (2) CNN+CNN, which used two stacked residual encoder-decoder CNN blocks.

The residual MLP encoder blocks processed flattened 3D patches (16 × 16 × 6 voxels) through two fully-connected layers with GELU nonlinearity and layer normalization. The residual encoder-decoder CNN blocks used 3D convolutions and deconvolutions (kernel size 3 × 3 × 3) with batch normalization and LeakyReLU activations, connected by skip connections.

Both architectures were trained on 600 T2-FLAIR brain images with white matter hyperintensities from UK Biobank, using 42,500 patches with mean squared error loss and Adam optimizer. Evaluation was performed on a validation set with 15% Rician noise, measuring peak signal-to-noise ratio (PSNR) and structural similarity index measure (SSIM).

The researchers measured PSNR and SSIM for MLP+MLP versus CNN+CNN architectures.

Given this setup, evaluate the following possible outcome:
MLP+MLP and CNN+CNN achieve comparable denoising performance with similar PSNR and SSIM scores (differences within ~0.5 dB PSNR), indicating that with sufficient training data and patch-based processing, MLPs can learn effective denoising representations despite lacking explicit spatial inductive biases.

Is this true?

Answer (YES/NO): YES